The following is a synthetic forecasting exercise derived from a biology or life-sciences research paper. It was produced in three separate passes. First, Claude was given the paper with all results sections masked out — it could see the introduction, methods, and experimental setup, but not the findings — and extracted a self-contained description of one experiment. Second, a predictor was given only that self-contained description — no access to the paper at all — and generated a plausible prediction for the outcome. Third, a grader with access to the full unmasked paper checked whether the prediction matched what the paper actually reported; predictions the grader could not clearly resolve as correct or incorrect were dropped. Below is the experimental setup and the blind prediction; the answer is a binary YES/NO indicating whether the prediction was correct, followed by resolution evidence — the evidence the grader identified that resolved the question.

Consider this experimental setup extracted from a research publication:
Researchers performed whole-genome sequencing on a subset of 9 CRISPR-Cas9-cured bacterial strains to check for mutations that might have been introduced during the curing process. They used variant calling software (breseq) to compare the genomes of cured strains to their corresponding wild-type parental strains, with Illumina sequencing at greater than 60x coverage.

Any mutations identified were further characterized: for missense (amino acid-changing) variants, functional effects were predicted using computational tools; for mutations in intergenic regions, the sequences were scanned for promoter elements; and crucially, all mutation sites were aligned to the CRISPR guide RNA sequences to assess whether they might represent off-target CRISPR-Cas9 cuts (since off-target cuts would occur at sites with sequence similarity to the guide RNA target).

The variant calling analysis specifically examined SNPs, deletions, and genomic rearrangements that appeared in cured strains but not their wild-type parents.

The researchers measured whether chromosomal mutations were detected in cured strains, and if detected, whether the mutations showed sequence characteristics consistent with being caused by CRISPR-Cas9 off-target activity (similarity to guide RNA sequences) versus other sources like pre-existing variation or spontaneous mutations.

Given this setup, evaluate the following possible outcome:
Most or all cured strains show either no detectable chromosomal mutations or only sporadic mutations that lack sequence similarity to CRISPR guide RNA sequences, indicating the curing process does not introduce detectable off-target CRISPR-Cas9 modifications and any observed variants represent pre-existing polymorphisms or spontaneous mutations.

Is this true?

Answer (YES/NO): YES